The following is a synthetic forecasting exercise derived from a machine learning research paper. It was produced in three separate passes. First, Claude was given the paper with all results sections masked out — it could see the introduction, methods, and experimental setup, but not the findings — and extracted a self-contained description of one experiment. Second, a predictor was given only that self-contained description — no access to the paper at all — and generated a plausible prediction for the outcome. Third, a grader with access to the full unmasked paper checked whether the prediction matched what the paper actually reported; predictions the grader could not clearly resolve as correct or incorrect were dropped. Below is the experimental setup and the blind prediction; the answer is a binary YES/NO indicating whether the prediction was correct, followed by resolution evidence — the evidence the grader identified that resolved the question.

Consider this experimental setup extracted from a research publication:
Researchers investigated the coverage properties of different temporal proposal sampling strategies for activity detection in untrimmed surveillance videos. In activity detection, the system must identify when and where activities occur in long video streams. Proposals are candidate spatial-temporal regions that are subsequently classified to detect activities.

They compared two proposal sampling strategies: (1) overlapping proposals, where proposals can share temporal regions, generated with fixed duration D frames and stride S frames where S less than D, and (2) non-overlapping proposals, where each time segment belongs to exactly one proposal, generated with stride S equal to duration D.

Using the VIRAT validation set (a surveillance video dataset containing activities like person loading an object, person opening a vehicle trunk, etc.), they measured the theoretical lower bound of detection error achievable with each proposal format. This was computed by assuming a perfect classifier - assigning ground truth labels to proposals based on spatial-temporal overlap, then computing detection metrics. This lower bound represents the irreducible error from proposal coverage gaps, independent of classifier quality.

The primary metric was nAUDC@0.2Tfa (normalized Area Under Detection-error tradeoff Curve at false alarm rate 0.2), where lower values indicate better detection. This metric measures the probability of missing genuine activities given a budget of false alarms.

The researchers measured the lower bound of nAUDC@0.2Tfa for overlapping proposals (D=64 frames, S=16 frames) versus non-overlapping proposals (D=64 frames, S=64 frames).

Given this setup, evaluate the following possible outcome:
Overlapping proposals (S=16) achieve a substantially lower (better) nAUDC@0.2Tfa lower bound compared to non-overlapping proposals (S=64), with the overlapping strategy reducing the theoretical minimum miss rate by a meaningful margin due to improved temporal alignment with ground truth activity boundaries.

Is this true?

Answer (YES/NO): YES